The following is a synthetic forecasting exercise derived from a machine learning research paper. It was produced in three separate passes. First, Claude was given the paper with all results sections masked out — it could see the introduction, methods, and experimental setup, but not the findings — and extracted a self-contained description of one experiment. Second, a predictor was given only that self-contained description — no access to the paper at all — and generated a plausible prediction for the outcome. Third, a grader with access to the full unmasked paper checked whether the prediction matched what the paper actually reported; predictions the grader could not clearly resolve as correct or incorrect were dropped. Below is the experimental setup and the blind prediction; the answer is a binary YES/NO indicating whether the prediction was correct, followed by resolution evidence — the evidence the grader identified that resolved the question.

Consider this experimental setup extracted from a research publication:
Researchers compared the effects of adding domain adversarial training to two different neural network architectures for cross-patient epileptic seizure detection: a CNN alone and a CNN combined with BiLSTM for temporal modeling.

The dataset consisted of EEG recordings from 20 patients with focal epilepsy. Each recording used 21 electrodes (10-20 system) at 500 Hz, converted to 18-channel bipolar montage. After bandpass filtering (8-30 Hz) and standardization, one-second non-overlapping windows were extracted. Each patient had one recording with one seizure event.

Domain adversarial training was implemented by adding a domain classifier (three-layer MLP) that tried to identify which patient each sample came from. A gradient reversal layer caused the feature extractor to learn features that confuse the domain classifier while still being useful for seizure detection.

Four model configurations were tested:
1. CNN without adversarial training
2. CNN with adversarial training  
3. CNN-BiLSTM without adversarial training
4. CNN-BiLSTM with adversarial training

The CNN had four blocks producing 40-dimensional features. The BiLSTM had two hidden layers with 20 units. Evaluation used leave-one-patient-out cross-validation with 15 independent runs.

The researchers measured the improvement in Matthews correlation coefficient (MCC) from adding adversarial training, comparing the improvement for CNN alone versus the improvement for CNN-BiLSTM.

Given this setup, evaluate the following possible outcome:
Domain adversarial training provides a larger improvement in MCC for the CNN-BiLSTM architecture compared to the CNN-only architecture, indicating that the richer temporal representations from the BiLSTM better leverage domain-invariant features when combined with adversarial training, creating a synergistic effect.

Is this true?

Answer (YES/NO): YES